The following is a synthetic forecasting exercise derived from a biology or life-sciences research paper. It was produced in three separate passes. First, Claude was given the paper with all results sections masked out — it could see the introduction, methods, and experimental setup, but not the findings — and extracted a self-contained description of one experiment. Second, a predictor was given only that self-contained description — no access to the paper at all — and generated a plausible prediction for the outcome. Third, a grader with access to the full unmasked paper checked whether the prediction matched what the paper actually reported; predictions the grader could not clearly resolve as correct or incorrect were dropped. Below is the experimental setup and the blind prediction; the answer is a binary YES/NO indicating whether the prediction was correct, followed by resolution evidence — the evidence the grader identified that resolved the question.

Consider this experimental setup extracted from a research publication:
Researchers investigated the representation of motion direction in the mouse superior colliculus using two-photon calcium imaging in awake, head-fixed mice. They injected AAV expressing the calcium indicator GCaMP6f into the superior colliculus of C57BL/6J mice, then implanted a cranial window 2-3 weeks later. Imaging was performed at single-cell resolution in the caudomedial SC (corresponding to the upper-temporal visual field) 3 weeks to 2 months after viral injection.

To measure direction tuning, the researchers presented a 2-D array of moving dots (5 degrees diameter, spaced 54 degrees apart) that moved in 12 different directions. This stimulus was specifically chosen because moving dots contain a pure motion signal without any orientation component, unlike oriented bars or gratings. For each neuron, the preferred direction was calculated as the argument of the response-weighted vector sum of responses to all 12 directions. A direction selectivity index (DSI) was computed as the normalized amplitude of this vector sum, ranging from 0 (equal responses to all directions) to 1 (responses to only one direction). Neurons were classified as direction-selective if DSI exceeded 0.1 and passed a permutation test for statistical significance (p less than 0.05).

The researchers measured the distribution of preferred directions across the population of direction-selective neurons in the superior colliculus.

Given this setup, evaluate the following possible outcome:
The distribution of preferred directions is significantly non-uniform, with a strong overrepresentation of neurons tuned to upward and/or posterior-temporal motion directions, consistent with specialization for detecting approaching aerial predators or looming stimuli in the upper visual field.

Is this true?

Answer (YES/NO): NO